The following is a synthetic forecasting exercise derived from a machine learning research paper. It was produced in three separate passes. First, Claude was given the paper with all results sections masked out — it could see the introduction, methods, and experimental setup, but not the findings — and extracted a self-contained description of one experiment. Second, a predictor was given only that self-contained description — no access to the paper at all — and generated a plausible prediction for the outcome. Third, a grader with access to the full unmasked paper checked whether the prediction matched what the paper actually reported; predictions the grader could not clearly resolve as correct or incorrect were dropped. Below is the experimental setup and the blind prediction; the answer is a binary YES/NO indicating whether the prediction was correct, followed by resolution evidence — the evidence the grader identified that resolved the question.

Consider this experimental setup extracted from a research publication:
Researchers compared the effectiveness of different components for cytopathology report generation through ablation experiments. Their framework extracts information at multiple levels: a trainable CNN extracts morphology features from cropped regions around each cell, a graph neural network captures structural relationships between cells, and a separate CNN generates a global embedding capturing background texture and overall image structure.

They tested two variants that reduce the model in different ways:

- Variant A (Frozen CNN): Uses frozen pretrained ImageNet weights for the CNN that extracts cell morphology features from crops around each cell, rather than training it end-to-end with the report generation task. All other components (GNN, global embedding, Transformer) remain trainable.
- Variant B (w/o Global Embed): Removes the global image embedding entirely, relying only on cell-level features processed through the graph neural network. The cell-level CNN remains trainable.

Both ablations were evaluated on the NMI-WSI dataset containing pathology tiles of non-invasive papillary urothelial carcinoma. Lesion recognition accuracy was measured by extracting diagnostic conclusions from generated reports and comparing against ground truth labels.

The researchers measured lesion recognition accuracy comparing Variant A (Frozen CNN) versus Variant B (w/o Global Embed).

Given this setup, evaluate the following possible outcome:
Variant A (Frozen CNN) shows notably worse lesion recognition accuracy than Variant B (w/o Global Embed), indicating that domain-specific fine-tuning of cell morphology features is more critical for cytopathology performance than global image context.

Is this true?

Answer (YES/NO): NO